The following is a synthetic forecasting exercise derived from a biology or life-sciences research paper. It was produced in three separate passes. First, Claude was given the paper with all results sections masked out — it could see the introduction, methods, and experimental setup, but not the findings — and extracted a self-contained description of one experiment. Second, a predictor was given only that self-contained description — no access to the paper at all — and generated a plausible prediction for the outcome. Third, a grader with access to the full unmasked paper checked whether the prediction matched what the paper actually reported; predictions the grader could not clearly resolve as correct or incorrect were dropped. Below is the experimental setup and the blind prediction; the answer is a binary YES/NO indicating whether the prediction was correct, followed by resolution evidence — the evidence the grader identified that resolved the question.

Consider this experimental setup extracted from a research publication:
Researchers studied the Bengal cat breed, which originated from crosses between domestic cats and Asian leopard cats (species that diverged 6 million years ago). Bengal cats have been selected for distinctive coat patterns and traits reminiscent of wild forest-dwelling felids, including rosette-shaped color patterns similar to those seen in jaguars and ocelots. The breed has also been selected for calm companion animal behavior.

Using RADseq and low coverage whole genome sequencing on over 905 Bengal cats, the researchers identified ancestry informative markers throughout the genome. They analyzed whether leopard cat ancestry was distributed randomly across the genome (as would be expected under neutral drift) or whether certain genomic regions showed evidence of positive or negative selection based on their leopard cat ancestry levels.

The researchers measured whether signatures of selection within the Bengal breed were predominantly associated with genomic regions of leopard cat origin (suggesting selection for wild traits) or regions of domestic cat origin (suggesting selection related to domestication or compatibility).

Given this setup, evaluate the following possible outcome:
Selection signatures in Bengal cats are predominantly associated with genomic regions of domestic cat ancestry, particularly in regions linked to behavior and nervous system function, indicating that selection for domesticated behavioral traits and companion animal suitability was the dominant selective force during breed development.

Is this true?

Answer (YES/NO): NO